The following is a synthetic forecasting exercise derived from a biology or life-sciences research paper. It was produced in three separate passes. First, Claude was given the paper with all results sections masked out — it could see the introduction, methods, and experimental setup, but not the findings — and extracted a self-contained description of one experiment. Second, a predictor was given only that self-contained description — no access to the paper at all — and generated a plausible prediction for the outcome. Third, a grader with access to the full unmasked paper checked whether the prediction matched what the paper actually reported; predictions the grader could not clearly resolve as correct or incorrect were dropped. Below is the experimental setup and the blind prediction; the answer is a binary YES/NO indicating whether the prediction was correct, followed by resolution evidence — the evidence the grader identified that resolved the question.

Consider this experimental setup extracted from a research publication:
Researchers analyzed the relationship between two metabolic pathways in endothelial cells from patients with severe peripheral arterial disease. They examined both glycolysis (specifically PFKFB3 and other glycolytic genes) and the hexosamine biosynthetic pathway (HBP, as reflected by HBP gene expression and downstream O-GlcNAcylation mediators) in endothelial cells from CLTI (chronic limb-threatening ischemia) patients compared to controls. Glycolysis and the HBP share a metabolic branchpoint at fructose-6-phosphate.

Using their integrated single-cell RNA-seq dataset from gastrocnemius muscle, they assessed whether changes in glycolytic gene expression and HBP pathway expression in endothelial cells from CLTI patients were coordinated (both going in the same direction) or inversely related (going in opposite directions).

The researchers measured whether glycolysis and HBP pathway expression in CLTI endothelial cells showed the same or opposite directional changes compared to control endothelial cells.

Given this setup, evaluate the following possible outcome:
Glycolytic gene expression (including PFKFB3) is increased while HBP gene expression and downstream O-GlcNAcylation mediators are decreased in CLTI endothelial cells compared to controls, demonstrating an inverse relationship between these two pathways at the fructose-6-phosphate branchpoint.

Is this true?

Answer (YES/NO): YES